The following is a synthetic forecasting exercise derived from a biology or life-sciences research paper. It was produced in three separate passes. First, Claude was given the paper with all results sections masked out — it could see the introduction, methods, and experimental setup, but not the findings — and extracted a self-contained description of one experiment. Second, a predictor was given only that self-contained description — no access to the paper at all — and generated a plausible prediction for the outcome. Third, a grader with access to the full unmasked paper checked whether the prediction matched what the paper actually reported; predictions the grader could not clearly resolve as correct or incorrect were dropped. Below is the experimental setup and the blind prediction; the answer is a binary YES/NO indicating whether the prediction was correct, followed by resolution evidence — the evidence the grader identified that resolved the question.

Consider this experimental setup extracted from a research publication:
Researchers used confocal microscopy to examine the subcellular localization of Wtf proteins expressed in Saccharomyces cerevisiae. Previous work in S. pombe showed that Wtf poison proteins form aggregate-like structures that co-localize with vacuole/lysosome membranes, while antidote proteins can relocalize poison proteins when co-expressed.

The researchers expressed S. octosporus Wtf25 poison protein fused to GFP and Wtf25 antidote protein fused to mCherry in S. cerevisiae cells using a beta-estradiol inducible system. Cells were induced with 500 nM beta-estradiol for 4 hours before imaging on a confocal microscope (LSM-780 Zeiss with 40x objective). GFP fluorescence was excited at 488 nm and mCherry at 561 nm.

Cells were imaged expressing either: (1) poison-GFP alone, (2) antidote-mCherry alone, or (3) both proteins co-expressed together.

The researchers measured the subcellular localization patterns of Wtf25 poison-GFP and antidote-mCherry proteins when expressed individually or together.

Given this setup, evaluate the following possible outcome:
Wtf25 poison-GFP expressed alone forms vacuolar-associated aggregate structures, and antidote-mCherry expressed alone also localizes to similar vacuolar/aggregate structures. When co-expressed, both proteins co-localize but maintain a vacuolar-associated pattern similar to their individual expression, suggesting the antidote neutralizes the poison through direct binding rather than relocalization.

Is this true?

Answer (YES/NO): NO